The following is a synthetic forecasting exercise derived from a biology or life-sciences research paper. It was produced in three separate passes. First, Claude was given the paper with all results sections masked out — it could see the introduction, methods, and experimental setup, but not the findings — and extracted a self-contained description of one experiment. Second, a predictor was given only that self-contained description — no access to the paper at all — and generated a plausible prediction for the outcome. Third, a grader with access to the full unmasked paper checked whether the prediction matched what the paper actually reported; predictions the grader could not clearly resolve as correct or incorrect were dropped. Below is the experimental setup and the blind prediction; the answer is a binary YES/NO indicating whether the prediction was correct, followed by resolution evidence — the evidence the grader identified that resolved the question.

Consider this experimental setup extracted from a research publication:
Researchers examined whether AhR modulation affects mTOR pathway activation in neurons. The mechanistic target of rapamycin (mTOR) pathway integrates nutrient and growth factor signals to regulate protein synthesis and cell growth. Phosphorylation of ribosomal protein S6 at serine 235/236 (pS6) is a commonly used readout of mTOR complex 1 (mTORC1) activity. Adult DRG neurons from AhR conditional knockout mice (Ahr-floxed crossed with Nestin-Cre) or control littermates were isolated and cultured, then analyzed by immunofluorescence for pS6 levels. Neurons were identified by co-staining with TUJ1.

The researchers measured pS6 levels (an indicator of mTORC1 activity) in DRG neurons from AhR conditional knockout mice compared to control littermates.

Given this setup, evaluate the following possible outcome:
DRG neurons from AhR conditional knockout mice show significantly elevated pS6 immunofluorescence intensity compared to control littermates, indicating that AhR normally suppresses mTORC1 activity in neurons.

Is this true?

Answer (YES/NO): YES